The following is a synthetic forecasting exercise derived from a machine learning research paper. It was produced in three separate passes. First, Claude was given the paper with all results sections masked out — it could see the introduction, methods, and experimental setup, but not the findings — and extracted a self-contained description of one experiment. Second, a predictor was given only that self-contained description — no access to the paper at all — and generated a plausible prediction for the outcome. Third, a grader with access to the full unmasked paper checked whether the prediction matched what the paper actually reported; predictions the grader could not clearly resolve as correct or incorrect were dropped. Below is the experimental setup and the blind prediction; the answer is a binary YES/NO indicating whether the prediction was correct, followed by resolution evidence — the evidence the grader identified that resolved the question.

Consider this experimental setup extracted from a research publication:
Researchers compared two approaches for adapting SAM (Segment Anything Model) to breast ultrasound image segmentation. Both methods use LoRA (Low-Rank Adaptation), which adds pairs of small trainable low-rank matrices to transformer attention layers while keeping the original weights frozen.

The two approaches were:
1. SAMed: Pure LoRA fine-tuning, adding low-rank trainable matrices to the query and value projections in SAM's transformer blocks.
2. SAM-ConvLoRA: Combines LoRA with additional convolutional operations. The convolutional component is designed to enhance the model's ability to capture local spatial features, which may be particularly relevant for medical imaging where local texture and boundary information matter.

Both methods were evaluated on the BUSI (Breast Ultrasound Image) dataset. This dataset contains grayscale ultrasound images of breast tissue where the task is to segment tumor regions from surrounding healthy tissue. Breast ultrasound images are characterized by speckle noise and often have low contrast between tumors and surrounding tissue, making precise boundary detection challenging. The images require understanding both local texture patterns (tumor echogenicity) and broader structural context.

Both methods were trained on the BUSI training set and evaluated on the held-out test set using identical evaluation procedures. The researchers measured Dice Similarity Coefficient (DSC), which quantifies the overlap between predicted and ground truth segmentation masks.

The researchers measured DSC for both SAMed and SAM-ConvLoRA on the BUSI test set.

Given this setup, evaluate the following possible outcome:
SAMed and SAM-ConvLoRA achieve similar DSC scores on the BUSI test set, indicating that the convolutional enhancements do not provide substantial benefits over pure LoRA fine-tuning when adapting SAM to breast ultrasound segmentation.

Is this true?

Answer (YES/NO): NO